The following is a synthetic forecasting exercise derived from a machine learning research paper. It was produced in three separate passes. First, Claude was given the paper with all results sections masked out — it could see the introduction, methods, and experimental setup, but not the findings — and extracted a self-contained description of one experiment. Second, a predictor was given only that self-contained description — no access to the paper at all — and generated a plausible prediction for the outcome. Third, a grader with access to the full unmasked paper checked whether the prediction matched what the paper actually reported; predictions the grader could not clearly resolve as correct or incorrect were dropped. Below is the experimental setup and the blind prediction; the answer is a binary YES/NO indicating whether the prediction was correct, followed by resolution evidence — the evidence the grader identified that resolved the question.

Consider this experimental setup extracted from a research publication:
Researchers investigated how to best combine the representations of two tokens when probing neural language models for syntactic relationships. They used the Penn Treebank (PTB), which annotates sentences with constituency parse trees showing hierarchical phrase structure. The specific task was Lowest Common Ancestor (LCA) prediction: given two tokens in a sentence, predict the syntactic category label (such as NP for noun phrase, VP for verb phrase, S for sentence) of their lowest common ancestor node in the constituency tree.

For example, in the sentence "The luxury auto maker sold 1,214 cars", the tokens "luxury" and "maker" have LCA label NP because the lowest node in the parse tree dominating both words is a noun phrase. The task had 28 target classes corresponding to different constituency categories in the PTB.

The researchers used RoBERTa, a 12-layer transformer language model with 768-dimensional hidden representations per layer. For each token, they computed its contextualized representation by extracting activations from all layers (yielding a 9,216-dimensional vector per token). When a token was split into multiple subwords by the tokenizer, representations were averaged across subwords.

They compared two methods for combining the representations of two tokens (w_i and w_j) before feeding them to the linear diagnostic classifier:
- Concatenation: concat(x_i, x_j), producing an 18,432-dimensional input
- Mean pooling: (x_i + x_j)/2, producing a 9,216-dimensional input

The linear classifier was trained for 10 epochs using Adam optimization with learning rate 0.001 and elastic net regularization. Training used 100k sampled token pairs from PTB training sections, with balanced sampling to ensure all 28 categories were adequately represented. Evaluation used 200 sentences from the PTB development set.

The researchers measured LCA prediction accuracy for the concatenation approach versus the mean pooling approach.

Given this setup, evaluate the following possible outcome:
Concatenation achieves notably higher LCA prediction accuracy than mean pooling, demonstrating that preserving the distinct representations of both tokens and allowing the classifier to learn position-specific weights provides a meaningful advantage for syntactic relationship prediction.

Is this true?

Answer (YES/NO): YES